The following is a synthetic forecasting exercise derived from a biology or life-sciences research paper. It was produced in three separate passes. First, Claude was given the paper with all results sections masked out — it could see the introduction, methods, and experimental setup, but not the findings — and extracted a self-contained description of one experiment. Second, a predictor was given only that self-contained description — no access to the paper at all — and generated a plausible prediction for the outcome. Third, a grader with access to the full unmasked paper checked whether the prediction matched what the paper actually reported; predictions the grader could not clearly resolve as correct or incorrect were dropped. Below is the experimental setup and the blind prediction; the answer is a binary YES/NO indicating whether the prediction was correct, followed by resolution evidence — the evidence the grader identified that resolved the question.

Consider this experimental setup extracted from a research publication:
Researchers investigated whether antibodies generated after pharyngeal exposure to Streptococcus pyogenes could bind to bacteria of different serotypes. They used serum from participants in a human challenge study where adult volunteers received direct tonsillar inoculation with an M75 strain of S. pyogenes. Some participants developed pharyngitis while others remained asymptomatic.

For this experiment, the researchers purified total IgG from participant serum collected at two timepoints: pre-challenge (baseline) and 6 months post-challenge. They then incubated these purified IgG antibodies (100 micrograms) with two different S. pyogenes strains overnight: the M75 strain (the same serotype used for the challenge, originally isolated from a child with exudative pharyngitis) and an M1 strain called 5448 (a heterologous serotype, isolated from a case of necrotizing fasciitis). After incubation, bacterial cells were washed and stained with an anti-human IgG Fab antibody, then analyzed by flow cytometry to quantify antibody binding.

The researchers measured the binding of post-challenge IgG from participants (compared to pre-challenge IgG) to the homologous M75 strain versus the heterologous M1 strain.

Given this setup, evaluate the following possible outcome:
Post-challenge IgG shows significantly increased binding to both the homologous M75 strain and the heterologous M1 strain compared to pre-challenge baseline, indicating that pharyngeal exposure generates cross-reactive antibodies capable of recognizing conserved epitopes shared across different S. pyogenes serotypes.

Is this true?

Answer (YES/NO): NO